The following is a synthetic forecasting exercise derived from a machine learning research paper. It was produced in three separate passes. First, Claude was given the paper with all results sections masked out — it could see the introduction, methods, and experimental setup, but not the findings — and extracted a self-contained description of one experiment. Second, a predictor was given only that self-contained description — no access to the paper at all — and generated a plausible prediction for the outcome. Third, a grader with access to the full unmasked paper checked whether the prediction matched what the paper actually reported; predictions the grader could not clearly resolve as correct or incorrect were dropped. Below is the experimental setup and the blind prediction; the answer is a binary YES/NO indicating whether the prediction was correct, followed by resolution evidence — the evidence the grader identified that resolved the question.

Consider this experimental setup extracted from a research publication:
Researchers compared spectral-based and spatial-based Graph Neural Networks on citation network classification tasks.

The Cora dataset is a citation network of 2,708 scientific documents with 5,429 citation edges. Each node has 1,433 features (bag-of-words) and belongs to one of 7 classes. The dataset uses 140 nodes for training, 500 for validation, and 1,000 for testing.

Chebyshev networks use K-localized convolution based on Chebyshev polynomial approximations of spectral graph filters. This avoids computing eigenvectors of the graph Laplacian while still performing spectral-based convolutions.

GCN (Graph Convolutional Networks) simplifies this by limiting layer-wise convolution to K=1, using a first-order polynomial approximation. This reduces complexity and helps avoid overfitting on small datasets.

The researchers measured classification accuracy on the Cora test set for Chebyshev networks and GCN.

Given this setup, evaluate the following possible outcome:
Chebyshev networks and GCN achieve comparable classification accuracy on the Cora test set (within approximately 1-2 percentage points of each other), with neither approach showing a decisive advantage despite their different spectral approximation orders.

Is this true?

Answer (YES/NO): YES